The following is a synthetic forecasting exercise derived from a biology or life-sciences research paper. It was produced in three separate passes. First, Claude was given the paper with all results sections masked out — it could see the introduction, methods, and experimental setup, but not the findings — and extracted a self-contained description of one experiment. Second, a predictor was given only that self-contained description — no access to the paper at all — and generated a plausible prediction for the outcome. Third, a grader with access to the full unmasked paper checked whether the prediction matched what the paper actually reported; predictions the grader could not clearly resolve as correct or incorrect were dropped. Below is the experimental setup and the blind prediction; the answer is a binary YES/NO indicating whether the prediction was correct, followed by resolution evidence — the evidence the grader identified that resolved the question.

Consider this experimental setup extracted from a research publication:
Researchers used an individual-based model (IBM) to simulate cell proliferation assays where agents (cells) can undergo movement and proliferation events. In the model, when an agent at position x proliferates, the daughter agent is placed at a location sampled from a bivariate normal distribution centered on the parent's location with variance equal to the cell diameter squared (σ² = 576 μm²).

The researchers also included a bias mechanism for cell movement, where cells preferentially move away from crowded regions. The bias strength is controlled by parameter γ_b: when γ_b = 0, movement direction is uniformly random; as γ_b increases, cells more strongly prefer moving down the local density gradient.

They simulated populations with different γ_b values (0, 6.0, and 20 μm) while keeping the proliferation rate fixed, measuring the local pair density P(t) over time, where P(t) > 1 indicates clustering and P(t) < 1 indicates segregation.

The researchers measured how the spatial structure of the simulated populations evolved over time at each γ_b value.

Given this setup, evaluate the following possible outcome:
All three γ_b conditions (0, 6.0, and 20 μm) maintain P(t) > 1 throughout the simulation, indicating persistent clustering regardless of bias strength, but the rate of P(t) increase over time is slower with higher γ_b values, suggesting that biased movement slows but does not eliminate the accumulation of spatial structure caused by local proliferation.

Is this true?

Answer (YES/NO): NO